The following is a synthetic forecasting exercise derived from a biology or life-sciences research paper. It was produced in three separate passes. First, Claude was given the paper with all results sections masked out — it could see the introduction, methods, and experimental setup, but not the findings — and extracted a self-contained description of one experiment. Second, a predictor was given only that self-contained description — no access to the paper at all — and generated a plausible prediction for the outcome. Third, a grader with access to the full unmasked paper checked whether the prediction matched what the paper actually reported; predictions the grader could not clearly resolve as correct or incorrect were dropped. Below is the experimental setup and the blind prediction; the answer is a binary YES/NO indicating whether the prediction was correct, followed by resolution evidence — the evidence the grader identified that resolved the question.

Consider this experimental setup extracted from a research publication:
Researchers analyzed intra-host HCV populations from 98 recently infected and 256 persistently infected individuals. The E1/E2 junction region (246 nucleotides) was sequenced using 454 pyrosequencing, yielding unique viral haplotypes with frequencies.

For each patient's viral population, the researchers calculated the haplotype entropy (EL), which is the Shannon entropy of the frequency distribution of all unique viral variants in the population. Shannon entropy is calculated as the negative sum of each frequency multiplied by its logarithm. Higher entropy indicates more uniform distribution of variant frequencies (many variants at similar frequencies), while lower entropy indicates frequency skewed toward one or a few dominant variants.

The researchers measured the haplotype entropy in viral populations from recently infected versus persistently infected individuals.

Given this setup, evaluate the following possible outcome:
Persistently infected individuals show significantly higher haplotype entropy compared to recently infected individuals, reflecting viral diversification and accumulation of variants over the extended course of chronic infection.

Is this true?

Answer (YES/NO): YES